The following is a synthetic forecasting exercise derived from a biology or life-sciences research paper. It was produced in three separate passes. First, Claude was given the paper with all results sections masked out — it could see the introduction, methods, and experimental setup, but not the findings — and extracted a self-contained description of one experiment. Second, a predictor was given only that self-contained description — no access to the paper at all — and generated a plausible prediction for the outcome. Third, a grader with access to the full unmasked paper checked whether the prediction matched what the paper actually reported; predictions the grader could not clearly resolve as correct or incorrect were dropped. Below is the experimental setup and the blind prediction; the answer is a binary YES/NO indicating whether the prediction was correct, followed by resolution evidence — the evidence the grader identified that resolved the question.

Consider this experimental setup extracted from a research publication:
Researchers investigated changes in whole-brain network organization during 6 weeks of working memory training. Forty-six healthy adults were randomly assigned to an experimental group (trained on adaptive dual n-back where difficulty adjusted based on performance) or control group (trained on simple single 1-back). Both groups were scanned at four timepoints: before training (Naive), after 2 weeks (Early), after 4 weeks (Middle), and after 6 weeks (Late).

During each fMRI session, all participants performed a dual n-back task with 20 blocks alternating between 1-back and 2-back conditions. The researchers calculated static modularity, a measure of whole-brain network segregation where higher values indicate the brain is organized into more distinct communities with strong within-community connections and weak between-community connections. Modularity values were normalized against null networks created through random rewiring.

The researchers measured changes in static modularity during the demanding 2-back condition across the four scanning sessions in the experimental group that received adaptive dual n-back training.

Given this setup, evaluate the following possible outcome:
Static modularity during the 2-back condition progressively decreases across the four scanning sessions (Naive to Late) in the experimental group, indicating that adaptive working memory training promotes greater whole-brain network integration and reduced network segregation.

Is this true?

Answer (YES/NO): NO